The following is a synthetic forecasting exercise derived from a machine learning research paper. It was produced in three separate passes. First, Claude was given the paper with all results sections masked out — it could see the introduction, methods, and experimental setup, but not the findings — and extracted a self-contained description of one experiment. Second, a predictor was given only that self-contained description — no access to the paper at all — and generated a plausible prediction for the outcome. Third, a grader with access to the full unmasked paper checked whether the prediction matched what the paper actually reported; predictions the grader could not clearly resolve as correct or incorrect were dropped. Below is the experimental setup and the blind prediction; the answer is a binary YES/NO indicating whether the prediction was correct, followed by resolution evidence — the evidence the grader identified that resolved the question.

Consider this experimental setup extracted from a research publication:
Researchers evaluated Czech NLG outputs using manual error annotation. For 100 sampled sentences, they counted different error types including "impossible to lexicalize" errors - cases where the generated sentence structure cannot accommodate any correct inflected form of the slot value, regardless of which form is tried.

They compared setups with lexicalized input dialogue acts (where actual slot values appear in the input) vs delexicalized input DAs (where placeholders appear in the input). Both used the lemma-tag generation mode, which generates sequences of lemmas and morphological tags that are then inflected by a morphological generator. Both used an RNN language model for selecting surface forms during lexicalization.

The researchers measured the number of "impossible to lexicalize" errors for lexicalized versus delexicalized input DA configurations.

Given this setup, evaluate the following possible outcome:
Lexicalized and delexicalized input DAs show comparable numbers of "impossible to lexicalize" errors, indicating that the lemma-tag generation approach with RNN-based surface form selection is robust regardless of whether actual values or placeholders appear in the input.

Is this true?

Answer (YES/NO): NO